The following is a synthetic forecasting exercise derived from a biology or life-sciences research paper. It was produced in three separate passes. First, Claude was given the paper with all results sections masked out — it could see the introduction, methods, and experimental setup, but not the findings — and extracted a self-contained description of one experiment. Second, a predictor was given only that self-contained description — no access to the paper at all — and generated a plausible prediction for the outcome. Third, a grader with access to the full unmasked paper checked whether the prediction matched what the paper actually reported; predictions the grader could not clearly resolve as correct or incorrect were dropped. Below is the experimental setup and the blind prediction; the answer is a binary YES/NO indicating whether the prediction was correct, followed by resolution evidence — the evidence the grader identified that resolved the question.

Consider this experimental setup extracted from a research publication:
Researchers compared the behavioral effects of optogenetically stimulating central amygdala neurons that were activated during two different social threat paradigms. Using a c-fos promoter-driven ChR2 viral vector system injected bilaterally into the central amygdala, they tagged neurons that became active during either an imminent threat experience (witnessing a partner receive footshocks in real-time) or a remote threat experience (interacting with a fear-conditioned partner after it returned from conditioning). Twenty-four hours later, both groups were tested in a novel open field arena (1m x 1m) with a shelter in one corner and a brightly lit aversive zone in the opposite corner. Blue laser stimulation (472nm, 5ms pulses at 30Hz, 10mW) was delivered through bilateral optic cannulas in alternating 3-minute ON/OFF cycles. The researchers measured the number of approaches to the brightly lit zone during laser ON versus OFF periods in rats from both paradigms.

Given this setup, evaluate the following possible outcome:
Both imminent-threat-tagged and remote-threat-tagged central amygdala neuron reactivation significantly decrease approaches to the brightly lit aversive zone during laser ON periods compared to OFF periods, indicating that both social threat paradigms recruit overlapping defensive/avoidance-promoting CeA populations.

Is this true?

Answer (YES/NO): NO